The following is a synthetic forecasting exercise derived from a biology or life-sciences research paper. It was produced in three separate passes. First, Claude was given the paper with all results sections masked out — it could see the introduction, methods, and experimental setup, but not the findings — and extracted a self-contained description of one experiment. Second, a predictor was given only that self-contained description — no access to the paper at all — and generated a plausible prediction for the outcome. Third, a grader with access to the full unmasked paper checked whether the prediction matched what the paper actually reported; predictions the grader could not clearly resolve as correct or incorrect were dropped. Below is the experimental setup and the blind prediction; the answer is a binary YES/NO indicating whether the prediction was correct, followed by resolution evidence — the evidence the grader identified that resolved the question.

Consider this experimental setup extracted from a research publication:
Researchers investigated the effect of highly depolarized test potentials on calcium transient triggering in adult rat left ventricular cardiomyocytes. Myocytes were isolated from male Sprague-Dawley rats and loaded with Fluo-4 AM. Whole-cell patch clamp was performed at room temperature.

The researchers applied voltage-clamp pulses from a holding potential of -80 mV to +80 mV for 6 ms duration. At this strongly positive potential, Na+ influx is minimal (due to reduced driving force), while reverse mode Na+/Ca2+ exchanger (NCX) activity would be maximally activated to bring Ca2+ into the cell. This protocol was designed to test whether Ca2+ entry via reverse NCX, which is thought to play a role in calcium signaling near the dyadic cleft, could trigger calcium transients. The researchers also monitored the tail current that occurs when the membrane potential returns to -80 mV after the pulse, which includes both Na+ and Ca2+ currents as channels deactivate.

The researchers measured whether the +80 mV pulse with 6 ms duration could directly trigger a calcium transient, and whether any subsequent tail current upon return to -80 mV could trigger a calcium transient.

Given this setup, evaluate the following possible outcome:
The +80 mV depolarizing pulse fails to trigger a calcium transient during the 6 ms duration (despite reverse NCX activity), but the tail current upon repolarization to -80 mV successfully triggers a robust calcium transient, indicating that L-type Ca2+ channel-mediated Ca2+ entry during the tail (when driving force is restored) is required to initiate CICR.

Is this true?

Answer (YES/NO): NO